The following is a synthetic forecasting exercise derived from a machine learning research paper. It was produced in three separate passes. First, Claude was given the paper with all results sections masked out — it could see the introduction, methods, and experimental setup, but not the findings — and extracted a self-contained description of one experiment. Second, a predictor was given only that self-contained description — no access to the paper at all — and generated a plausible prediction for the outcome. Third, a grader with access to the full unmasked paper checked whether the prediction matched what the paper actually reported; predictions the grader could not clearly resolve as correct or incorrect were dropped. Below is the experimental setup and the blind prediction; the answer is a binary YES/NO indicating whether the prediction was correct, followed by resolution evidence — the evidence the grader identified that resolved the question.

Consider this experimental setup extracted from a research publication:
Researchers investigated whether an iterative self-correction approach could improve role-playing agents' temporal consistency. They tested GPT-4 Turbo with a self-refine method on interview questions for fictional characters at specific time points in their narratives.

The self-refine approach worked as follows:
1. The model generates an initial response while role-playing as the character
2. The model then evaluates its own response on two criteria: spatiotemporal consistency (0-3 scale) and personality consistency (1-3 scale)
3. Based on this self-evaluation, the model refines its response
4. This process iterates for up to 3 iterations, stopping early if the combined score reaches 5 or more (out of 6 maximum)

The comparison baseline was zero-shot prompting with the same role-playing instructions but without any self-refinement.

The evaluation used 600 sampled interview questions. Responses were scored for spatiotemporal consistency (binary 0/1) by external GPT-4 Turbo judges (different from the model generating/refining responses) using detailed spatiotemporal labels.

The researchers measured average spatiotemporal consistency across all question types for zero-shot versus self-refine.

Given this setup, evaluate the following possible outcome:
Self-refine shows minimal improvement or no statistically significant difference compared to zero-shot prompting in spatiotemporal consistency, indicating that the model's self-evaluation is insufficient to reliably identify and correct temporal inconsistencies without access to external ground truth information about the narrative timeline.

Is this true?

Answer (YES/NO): YES